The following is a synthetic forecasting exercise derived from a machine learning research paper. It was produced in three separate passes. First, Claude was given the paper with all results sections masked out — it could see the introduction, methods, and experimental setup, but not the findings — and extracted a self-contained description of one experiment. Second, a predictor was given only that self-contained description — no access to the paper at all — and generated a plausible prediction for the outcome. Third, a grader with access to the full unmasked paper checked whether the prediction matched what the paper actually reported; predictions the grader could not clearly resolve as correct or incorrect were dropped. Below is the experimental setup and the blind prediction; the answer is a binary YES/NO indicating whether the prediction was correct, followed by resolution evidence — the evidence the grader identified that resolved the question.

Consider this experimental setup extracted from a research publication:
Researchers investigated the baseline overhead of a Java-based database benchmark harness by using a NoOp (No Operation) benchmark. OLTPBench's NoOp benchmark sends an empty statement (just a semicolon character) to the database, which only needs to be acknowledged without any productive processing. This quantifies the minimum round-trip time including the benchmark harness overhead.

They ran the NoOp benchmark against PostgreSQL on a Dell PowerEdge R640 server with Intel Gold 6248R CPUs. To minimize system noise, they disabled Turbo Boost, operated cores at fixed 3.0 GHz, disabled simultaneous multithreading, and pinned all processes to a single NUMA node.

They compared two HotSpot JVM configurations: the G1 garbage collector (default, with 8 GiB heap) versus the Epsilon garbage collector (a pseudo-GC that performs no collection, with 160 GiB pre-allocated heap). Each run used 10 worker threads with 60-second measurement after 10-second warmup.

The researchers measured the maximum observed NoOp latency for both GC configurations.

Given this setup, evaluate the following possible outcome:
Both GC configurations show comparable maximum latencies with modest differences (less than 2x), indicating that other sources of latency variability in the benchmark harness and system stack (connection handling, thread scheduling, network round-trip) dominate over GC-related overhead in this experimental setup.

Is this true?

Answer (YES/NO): NO